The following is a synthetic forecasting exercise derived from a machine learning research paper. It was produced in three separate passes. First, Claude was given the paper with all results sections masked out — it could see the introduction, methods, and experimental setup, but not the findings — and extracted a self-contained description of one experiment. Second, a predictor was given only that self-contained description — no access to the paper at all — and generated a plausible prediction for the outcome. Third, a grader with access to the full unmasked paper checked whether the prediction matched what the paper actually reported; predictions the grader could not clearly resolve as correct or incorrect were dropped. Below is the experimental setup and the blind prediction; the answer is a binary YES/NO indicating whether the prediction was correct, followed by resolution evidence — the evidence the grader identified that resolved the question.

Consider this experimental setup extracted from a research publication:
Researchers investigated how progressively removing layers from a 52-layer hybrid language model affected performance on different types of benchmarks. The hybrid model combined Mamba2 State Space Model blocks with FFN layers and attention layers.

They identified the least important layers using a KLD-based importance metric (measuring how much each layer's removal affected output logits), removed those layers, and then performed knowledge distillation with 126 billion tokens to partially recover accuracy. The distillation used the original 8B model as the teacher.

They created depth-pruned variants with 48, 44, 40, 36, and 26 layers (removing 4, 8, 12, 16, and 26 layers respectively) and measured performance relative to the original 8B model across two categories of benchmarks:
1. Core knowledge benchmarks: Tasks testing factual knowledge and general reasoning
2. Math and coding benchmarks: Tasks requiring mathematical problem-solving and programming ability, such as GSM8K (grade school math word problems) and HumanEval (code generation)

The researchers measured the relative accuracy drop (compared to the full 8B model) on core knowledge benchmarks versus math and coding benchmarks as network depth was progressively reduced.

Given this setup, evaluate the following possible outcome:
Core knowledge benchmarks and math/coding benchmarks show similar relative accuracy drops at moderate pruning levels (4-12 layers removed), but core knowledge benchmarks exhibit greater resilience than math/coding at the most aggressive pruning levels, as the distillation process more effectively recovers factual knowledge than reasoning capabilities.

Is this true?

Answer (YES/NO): NO